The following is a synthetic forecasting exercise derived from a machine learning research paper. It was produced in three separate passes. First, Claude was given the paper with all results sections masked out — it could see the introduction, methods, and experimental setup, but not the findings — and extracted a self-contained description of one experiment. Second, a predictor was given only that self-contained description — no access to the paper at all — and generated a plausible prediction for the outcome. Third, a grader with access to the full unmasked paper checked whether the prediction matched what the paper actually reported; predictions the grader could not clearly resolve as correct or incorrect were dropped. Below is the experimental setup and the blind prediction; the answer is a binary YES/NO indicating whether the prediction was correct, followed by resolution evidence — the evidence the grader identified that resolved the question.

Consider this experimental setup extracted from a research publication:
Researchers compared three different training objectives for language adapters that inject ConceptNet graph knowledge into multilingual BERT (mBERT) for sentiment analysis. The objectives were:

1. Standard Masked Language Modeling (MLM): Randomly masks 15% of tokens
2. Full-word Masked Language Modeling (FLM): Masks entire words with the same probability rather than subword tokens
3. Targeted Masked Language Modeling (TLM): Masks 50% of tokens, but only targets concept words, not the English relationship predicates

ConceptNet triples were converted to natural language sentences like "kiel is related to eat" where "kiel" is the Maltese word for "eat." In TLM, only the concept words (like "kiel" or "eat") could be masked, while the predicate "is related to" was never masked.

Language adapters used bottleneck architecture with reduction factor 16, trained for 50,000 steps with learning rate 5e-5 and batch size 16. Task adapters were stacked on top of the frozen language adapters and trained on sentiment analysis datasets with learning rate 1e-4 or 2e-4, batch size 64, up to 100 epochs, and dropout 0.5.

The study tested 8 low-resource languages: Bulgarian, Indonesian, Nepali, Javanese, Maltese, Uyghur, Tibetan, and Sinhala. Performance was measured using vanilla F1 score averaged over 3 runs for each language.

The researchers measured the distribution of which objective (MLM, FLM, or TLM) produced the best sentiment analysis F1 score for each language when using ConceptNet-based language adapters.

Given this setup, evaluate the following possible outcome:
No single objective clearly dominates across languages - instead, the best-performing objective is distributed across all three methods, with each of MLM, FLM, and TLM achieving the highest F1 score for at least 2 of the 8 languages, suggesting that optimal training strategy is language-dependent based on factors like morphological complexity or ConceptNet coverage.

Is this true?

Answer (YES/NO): YES